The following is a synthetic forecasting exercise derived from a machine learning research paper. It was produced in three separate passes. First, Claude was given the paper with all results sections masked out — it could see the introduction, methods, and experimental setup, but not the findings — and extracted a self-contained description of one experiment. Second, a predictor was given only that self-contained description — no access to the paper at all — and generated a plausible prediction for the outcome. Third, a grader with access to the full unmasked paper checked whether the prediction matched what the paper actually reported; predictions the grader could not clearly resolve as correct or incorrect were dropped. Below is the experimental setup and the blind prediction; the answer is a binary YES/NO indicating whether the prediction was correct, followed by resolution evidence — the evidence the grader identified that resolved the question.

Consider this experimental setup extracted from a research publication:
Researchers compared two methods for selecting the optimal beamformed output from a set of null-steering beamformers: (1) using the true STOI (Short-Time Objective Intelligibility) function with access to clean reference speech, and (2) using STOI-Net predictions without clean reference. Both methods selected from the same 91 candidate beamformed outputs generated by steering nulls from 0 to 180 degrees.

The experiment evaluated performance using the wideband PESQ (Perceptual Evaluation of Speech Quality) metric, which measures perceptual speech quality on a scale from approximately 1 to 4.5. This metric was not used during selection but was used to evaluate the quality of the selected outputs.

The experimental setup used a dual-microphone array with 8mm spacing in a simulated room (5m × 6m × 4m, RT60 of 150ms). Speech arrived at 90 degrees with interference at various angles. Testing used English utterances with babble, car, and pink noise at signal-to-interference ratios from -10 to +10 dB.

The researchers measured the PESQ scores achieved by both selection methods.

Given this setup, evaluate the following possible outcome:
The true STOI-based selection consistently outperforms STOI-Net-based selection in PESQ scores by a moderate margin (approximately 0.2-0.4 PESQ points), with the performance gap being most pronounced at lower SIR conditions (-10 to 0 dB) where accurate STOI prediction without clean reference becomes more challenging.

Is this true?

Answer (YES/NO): NO